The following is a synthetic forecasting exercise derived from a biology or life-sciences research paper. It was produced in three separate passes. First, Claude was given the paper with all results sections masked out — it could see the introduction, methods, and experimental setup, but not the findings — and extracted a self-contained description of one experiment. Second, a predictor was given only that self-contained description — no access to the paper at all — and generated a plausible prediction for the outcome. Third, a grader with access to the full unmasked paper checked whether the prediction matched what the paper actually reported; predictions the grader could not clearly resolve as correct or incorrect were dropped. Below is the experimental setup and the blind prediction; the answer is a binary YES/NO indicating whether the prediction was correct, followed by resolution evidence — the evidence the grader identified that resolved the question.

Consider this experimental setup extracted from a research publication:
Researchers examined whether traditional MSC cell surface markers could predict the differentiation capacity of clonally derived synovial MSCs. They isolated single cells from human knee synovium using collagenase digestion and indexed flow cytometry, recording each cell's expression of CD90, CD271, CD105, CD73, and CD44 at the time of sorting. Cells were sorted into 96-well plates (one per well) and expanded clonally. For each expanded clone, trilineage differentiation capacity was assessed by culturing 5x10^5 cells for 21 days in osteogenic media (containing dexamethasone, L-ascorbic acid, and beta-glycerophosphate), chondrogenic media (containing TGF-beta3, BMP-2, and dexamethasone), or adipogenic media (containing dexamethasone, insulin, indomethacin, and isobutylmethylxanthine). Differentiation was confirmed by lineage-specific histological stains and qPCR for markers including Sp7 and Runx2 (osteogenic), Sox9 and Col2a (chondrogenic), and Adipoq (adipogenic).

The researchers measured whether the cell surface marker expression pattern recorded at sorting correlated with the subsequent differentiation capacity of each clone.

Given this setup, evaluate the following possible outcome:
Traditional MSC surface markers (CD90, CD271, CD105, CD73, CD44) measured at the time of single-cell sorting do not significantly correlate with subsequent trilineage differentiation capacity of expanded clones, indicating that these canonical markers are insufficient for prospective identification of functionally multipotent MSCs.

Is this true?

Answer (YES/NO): YES